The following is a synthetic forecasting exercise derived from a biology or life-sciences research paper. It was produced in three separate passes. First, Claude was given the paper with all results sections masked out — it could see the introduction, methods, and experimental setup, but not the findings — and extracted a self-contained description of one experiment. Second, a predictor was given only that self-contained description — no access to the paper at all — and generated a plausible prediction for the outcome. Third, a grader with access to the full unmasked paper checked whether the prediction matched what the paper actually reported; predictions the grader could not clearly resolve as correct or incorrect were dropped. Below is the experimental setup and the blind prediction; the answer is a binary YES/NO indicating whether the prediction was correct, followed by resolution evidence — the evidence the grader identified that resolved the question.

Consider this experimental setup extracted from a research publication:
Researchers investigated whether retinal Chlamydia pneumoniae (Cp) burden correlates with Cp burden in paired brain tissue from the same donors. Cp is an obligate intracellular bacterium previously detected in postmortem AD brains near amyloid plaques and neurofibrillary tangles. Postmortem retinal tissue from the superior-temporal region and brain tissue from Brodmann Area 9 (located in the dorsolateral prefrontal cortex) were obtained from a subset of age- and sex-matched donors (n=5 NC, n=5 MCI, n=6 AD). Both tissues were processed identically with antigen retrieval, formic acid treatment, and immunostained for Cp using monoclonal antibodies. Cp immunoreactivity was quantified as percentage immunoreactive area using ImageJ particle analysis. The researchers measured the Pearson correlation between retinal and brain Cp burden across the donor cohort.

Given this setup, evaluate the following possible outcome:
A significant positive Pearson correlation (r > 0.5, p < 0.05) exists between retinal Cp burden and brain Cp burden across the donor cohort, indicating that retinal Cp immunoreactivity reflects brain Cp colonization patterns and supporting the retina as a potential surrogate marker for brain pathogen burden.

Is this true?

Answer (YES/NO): YES